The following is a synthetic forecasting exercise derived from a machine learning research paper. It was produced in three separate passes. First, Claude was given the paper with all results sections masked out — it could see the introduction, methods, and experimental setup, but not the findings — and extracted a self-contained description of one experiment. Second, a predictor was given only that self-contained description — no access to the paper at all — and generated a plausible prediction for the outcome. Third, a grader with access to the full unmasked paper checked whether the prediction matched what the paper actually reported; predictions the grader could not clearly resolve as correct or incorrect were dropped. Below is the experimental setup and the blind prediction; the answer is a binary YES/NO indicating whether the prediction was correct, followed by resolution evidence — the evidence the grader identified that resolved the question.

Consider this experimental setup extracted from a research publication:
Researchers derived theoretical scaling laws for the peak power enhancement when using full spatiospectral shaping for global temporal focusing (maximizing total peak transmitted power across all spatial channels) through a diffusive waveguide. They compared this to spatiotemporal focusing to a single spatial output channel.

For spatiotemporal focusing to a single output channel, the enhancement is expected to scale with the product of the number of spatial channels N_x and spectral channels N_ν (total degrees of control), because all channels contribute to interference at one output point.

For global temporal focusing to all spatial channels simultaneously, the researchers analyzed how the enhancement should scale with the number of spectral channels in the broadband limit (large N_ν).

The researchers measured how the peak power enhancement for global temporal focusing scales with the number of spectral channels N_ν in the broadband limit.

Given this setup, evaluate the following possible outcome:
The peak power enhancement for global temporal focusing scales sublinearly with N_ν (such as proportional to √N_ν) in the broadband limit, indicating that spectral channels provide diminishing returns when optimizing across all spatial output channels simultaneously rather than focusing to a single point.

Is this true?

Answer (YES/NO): YES